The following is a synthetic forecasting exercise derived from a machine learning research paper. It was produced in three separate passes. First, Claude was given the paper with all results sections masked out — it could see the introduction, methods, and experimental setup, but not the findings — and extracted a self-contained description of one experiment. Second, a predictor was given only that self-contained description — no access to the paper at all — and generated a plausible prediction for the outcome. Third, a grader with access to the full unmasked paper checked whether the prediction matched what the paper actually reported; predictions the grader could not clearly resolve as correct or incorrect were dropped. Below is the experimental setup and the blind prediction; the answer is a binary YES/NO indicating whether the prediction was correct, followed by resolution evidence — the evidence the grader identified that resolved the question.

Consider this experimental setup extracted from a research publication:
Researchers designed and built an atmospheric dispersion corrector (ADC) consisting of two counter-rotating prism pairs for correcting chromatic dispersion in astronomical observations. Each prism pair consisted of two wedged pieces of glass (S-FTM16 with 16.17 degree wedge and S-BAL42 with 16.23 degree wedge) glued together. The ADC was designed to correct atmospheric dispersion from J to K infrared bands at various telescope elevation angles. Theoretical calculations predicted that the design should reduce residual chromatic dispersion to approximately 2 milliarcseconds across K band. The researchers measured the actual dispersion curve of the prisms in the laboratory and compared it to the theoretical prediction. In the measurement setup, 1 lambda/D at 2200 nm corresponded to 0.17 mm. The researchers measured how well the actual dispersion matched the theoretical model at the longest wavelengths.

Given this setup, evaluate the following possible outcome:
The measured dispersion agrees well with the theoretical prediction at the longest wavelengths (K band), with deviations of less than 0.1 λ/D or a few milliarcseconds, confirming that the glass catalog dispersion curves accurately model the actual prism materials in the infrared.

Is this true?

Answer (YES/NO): NO